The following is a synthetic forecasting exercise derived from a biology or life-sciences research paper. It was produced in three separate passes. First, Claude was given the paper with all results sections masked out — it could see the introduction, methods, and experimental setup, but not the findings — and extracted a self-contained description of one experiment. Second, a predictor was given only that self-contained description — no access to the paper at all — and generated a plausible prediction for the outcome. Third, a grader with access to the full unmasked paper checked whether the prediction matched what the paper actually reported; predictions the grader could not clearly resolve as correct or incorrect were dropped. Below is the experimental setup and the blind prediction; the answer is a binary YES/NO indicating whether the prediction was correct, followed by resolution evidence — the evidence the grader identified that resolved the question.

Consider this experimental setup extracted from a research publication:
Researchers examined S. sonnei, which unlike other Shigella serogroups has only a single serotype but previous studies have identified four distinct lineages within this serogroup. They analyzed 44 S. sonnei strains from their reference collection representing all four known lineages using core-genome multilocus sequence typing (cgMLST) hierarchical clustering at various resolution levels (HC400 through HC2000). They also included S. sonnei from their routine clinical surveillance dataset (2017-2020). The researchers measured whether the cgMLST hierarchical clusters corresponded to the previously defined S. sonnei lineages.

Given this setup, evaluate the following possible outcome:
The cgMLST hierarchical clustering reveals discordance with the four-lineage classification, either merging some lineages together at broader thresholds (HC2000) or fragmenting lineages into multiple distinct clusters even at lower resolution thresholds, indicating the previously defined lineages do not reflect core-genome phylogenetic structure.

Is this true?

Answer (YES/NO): NO